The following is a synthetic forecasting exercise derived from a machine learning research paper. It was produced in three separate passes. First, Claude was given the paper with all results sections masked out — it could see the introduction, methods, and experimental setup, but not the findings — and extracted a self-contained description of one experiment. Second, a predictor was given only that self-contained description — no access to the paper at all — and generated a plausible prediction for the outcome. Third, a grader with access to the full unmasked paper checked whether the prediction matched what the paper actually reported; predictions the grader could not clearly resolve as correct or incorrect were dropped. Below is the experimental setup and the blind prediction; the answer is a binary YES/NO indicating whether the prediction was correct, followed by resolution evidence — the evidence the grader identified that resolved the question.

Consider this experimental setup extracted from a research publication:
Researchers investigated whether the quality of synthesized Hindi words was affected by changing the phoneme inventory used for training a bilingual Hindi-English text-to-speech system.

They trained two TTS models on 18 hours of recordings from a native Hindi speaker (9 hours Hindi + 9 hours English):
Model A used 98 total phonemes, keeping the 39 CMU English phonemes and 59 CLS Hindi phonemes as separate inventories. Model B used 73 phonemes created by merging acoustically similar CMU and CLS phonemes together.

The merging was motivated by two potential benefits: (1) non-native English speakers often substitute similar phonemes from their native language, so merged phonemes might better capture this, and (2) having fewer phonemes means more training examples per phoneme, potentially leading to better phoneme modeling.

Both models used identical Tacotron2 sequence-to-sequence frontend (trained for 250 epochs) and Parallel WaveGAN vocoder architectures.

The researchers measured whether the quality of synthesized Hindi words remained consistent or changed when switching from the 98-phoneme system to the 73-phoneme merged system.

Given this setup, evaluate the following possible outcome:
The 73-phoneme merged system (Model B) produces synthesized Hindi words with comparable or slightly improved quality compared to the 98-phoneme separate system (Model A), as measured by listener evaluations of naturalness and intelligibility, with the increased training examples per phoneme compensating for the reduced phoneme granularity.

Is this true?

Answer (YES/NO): YES